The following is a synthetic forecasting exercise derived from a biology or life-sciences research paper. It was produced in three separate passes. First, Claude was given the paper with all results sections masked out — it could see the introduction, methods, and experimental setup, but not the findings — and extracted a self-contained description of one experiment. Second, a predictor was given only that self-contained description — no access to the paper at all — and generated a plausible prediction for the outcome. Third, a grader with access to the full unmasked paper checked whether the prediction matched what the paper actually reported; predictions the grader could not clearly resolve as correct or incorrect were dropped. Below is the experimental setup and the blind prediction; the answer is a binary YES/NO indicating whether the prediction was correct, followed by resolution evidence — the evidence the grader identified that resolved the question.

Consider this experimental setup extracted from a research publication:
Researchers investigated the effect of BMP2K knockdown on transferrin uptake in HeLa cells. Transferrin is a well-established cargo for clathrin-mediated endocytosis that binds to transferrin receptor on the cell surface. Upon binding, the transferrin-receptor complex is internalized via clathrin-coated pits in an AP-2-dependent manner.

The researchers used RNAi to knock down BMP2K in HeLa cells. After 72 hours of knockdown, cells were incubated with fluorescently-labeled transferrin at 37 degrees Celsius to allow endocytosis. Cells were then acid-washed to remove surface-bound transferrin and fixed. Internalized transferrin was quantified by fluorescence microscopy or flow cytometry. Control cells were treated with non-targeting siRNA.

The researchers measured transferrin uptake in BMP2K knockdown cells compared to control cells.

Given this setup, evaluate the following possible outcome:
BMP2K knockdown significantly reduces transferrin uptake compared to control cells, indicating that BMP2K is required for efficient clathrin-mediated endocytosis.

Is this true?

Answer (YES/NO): NO